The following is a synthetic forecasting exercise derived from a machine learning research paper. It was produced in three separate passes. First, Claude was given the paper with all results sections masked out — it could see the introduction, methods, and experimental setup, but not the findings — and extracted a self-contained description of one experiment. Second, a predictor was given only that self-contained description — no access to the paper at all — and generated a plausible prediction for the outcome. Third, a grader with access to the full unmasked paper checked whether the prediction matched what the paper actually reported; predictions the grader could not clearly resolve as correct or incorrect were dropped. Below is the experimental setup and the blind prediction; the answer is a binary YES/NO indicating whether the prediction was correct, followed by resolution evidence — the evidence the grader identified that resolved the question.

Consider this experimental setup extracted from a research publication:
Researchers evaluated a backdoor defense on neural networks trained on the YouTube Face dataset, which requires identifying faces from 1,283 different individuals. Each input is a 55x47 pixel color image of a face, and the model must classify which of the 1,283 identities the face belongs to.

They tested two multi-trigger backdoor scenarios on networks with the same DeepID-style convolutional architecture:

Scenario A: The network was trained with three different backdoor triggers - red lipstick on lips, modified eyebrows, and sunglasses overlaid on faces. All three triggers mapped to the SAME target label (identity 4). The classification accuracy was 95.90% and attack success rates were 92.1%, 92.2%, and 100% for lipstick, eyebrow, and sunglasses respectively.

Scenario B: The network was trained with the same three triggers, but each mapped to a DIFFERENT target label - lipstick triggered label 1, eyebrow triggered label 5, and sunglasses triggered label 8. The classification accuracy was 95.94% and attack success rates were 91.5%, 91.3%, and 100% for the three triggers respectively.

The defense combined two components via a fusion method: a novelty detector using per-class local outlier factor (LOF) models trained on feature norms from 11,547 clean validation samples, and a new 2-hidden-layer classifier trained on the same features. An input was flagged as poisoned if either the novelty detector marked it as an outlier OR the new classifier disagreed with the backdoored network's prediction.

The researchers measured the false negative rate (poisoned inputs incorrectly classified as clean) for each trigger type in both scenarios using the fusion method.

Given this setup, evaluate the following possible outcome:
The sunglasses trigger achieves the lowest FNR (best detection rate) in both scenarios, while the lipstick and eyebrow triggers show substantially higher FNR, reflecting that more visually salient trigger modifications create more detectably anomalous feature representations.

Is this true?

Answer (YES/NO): YES